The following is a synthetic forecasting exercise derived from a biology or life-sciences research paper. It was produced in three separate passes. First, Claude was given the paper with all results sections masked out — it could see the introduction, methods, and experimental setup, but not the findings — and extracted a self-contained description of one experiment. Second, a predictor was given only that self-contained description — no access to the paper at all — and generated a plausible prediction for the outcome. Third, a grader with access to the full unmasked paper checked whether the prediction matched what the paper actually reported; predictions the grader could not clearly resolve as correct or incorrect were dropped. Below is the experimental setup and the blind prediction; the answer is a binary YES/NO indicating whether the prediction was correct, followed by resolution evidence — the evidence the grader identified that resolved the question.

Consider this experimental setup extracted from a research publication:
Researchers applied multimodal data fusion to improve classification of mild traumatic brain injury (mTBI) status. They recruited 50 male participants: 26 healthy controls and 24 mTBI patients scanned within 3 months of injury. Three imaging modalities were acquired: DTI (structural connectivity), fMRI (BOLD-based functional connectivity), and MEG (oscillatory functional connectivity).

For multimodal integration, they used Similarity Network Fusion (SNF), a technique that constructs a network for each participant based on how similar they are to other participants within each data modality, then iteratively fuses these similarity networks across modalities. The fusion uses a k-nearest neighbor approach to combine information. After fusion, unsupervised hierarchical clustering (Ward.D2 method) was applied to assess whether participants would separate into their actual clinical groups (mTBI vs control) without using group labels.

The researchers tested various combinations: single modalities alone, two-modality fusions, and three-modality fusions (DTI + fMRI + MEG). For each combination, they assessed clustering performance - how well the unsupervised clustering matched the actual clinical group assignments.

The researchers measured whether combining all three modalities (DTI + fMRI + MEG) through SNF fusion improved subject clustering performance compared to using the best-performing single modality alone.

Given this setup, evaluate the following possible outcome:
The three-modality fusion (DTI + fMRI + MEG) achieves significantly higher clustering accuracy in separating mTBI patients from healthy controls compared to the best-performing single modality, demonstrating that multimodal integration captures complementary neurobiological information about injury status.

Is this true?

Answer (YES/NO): YES